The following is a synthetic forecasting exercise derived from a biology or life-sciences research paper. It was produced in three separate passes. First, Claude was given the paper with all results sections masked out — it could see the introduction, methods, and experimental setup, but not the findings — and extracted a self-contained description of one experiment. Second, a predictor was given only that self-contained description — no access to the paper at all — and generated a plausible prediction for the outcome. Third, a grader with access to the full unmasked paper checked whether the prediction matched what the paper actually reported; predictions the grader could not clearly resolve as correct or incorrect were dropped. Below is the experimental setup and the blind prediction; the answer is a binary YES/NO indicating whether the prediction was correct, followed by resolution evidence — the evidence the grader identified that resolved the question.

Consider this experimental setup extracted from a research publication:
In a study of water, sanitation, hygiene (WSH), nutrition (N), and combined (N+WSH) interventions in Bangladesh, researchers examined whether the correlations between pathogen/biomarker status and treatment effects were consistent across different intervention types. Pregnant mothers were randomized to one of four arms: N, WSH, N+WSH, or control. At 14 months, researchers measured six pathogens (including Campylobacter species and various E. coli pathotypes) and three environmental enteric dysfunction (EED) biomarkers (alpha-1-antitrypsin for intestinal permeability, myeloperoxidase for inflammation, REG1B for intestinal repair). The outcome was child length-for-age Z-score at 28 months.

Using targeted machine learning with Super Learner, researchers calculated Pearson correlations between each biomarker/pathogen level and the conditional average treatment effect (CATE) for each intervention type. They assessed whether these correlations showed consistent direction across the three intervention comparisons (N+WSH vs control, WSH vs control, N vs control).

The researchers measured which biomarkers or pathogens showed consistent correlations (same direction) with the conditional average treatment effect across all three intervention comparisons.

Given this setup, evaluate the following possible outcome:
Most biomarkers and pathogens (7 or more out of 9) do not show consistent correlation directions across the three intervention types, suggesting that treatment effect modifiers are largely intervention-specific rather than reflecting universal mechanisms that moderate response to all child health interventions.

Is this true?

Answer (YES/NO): NO